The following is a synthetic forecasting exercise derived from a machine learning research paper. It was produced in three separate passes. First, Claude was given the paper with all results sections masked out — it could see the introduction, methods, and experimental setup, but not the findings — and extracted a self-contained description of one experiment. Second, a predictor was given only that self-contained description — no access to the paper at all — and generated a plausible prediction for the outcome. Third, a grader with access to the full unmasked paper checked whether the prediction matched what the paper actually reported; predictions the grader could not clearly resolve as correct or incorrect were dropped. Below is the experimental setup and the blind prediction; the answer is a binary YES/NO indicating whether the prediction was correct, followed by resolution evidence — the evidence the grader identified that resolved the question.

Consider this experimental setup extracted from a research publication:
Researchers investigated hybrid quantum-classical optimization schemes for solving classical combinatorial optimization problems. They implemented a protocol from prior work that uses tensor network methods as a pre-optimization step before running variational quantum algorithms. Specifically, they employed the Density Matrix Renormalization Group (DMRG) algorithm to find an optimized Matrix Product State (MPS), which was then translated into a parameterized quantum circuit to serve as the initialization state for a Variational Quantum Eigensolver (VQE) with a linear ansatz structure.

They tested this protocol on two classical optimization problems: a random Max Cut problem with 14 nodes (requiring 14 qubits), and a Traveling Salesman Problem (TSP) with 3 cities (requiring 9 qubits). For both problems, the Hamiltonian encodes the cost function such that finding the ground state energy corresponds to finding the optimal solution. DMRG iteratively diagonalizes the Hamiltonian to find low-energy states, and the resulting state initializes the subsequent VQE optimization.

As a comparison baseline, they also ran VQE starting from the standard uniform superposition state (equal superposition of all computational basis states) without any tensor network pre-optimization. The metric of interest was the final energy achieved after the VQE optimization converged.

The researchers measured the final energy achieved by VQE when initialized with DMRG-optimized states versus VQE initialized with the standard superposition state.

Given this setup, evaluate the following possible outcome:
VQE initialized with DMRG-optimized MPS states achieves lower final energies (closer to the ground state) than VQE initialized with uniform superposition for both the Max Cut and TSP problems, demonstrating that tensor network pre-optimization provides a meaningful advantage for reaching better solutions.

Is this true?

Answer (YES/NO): NO